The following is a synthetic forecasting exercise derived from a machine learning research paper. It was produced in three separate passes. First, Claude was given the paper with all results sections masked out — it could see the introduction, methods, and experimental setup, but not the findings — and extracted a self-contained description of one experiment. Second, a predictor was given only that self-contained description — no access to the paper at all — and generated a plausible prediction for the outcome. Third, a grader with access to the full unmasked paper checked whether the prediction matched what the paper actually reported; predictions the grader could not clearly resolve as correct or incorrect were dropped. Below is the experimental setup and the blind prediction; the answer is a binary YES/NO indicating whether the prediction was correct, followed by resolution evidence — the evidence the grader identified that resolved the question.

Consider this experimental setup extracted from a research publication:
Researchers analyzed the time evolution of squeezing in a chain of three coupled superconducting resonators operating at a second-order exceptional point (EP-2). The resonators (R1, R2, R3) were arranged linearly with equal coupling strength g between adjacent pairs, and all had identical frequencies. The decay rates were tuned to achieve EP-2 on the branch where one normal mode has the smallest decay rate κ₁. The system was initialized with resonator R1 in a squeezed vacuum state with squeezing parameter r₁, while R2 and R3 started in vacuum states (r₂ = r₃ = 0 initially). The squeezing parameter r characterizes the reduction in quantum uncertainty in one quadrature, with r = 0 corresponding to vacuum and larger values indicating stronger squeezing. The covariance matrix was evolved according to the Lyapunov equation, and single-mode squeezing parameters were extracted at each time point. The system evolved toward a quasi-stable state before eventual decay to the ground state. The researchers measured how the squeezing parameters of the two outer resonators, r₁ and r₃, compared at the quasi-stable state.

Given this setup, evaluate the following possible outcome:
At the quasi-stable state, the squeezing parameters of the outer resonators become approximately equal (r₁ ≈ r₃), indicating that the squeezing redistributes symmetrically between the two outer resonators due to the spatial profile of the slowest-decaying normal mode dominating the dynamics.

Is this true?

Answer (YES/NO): YES